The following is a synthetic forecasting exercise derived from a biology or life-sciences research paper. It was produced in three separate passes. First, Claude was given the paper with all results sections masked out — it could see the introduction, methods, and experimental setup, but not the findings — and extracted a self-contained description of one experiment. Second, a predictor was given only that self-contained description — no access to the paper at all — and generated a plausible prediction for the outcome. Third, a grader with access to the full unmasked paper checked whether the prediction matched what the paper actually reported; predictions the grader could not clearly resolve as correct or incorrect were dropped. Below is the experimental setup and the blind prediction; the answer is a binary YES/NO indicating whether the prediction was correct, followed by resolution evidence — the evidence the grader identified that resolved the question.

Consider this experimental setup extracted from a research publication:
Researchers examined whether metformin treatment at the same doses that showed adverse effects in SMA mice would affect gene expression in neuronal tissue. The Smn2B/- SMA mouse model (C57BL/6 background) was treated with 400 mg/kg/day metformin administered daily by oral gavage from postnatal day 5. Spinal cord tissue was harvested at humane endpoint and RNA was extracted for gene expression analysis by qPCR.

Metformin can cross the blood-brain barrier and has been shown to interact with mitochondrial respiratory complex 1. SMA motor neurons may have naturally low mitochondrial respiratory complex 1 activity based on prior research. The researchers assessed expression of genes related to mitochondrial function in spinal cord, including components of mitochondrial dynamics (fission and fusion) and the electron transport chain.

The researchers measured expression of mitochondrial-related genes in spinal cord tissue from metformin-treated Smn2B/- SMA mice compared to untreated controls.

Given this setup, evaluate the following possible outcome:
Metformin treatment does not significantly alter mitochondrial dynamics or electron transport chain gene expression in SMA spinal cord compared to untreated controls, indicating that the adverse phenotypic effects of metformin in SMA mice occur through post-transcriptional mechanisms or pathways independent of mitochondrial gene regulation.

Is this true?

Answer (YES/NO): NO